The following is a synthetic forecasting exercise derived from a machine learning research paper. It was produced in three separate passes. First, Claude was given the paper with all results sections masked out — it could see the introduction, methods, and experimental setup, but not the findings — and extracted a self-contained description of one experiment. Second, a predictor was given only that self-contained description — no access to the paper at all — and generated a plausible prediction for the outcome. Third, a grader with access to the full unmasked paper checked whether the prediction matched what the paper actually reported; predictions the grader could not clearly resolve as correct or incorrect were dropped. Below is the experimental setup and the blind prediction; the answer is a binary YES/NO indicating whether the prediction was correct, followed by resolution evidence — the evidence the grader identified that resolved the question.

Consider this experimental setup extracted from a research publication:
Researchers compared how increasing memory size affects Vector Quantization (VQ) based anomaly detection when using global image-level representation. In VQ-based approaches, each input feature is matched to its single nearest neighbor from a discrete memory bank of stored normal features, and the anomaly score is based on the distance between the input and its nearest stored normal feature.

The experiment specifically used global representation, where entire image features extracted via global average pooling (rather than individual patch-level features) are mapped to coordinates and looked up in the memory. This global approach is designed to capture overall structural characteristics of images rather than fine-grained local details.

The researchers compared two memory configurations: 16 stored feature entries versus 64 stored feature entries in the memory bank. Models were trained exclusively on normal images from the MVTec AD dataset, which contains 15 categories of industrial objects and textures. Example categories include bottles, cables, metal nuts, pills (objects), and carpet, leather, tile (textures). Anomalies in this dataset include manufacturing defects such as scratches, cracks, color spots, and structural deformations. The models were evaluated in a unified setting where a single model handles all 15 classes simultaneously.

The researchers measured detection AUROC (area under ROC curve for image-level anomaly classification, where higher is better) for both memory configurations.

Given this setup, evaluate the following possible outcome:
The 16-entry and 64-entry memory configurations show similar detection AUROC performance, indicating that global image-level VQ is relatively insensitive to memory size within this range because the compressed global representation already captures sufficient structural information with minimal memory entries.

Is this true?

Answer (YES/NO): NO